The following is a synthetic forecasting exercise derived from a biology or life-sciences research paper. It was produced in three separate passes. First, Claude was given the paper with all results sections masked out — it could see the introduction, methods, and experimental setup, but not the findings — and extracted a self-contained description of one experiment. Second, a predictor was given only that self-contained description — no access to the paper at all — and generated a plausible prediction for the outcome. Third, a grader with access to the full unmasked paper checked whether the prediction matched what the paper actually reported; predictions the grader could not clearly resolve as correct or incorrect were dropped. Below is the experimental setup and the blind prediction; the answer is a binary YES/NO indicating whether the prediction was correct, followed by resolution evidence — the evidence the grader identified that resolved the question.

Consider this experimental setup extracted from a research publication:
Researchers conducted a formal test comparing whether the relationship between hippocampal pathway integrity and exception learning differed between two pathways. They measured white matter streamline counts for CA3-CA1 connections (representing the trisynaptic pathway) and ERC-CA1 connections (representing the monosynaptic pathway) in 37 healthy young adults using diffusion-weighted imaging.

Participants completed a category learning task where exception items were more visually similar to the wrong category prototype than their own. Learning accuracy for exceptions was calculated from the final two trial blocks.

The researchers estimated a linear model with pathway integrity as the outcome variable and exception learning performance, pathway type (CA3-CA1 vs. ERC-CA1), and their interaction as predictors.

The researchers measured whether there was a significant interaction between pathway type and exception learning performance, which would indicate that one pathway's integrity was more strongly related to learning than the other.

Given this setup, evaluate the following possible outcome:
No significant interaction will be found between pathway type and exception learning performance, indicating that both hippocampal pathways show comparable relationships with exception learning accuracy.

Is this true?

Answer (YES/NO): NO